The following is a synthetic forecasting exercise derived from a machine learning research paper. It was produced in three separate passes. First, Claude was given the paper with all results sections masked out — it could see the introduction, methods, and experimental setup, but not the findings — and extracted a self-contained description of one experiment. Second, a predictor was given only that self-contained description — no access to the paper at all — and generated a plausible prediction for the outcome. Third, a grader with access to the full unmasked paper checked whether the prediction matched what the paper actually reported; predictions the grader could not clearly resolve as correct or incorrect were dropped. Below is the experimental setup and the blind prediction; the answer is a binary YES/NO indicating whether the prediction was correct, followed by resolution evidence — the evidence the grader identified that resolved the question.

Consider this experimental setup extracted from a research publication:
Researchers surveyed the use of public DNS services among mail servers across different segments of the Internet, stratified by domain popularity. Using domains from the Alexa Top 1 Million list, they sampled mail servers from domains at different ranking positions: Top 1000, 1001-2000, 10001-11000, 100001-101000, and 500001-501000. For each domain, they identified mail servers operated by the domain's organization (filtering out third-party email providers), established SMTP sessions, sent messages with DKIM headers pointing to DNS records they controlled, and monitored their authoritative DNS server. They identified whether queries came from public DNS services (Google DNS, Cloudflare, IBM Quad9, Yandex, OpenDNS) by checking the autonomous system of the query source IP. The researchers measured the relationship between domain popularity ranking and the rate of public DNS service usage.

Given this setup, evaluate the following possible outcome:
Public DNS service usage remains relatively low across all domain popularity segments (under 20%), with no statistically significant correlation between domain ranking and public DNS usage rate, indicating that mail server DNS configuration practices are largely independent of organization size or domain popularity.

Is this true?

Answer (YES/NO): NO